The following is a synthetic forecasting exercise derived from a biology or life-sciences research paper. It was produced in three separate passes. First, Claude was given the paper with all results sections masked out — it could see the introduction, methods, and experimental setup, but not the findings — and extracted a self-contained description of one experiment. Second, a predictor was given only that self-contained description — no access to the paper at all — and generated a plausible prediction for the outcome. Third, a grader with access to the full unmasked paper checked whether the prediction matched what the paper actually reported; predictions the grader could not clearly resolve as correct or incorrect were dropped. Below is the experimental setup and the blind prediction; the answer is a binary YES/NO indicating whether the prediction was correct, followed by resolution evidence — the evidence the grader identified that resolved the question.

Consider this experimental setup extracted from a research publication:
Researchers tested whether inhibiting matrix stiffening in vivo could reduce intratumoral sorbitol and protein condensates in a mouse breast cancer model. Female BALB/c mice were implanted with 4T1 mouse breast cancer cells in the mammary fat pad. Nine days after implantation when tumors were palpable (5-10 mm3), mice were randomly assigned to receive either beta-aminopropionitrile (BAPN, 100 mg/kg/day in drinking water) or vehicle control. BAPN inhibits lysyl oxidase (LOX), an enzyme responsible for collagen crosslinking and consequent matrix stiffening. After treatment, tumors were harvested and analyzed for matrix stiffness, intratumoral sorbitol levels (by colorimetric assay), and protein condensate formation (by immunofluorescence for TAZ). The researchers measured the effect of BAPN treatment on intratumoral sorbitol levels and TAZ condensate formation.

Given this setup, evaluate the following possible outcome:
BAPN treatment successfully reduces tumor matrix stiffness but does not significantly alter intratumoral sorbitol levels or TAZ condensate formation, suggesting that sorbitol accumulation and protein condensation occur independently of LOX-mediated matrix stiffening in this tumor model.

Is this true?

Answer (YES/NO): NO